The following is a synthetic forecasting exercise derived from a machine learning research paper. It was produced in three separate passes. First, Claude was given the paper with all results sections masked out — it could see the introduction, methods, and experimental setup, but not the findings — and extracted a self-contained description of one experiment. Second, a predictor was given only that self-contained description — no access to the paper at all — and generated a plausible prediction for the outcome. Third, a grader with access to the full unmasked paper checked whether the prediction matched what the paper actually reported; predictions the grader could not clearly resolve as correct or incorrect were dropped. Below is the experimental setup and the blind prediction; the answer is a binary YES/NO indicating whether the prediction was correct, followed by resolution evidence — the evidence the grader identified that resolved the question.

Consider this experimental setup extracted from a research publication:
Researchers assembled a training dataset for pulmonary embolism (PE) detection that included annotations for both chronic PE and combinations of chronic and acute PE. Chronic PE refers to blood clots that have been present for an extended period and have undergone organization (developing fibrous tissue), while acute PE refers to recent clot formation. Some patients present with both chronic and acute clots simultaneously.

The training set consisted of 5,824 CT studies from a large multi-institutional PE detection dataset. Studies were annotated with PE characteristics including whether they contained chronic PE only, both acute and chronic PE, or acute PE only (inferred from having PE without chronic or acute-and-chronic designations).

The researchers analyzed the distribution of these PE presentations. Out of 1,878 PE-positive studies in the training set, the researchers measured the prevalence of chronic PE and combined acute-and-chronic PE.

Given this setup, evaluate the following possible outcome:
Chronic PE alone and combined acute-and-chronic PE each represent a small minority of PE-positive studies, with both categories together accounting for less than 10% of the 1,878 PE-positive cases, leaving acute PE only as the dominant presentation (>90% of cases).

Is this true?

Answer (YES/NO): NO